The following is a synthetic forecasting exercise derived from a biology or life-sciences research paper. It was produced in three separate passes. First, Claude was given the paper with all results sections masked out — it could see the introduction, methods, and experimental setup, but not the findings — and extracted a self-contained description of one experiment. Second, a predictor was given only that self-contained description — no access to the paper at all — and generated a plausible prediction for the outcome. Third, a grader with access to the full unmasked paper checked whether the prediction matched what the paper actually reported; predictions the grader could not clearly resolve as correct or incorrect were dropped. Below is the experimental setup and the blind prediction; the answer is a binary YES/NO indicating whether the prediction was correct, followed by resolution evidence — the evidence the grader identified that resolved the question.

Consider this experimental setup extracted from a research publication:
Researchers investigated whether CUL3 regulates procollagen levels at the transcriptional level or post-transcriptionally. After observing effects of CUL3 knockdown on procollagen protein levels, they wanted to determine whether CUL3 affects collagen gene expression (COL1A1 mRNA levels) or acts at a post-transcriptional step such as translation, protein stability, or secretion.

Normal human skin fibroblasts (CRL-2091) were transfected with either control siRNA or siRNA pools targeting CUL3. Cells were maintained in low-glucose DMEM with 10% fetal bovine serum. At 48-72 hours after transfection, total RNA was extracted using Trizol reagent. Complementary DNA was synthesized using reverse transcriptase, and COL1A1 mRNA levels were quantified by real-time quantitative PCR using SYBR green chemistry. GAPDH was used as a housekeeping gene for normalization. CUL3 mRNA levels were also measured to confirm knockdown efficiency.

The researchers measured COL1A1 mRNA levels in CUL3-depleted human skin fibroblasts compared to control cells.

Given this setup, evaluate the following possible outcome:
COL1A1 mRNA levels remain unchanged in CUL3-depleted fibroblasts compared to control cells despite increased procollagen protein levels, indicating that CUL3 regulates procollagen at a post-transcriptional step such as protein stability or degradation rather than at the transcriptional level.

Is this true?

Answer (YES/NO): NO